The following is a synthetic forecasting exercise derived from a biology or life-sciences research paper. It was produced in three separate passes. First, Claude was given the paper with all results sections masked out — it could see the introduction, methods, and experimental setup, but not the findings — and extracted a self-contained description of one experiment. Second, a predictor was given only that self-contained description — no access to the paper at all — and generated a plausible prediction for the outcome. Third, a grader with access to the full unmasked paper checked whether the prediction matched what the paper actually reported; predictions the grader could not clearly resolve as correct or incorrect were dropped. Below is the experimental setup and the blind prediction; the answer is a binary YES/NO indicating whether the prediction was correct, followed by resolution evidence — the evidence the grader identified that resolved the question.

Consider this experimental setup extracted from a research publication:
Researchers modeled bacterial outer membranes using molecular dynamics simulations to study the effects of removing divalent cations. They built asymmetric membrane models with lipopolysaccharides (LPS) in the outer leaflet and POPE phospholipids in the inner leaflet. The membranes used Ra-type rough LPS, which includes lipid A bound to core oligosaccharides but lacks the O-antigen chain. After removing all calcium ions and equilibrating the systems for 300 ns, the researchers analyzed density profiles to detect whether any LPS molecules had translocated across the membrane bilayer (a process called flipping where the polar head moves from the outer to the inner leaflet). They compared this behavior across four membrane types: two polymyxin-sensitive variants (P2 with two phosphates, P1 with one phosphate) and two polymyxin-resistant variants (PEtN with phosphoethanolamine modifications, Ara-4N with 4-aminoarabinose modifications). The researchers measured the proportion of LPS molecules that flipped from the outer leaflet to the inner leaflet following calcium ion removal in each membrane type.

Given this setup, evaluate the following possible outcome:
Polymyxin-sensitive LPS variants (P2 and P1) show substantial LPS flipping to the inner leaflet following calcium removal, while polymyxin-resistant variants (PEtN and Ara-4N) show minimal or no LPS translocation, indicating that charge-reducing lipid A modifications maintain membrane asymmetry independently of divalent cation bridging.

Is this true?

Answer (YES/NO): NO